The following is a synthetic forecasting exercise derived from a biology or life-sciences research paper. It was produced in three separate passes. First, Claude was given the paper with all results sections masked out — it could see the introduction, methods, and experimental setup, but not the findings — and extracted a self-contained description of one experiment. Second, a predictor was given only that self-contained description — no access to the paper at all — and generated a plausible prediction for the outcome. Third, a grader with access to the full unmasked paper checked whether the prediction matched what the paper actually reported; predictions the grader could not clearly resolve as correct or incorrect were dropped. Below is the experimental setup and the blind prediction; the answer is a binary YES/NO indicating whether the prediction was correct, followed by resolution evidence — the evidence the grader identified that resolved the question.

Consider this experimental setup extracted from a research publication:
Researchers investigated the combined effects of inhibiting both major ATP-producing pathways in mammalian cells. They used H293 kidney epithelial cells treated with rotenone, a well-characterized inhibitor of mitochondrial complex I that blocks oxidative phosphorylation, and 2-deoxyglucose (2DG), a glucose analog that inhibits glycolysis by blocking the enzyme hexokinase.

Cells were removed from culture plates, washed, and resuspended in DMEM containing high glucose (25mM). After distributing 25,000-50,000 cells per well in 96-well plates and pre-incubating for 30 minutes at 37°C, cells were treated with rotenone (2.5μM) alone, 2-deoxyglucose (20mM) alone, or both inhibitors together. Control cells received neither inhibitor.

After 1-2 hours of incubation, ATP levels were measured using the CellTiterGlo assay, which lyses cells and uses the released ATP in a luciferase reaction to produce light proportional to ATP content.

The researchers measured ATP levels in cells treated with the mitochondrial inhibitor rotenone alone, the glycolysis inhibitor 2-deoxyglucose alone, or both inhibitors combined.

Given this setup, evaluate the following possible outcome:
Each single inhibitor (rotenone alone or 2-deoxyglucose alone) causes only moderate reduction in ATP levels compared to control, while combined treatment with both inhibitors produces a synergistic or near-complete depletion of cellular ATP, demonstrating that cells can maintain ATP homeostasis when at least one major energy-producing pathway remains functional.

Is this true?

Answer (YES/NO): NO